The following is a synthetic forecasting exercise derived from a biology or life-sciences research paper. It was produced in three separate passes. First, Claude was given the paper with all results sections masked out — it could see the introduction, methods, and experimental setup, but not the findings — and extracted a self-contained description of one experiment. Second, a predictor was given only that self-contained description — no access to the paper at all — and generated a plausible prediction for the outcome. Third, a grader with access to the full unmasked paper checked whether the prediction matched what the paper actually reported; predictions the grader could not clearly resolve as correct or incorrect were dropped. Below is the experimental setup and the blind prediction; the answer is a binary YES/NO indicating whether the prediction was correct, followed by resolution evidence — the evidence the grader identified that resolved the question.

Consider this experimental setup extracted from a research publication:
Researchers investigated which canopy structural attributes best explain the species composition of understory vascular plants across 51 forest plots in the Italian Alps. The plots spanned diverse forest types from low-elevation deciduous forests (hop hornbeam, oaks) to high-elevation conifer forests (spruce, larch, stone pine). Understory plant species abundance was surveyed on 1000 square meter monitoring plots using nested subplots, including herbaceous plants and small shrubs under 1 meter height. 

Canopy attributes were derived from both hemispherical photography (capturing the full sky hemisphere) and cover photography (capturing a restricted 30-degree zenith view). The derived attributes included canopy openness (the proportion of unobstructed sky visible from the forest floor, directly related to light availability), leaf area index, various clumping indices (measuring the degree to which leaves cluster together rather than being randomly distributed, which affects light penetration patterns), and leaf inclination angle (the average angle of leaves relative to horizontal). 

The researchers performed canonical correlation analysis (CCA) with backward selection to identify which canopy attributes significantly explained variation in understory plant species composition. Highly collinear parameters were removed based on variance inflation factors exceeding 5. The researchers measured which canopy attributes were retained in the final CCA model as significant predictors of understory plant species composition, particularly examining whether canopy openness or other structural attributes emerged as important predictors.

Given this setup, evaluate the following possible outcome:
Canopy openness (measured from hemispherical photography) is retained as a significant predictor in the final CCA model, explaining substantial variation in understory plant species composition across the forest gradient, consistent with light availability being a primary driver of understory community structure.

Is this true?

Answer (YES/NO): NO